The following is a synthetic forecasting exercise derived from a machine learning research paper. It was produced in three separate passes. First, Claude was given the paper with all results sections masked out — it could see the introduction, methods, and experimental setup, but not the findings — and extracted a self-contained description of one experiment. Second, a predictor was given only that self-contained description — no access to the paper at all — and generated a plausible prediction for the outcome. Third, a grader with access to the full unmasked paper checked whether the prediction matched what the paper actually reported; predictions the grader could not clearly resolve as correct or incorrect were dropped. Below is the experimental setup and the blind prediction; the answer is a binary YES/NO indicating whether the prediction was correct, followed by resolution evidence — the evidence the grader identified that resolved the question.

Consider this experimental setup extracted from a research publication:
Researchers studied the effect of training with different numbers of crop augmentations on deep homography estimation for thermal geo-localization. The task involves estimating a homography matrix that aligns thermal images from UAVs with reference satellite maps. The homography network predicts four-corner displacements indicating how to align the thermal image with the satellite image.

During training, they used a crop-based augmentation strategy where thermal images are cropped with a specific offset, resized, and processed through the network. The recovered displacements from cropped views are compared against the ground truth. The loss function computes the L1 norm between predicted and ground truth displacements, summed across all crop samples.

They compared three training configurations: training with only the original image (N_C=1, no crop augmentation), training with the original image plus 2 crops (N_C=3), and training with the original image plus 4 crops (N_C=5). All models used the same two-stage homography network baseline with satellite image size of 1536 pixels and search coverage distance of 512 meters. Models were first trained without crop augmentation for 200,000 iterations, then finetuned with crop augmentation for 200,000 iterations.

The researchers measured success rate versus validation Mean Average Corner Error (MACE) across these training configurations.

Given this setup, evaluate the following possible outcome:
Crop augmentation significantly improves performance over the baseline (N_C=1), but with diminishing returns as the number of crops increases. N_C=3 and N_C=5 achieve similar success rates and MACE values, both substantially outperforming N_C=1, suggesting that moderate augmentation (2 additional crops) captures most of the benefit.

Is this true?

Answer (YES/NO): NO